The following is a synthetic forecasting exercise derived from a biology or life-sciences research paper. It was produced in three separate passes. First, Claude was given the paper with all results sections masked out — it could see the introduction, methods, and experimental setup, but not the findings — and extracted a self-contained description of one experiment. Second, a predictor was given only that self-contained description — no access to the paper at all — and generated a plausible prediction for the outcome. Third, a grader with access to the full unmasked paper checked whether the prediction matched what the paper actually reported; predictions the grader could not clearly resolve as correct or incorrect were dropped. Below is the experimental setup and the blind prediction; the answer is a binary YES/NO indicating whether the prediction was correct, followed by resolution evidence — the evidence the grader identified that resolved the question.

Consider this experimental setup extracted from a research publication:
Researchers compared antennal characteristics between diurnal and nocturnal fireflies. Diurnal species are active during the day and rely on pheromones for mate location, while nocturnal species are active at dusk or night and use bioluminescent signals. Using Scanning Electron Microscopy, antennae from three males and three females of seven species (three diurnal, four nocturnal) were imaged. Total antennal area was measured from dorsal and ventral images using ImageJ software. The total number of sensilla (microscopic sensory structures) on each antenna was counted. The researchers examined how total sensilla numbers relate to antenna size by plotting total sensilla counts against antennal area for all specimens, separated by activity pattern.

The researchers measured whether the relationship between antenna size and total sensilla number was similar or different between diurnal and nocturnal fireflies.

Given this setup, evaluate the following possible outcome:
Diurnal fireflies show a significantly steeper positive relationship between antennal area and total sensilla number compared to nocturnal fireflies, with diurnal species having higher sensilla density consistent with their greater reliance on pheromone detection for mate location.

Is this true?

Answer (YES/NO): NO